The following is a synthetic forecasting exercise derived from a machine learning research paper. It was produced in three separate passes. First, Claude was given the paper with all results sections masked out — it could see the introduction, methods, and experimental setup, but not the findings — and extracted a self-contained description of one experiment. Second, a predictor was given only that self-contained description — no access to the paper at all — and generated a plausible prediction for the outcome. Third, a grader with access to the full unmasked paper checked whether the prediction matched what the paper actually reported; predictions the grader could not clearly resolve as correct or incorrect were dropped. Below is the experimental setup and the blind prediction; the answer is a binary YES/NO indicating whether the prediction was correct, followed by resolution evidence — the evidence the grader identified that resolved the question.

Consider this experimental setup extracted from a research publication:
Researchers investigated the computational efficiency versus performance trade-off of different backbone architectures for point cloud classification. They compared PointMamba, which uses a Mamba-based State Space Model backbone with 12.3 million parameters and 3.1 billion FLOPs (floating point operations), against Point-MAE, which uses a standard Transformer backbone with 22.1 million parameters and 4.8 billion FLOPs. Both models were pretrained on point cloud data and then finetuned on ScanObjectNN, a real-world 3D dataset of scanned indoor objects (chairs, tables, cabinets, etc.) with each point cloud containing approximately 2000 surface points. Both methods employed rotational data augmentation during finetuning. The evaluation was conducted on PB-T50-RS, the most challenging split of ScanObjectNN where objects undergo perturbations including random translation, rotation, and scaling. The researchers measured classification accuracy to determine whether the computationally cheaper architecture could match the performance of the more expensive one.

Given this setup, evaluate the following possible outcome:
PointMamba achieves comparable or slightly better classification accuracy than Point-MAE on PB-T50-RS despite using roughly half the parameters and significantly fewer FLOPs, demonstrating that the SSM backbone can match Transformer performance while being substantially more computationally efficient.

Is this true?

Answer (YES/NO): YES